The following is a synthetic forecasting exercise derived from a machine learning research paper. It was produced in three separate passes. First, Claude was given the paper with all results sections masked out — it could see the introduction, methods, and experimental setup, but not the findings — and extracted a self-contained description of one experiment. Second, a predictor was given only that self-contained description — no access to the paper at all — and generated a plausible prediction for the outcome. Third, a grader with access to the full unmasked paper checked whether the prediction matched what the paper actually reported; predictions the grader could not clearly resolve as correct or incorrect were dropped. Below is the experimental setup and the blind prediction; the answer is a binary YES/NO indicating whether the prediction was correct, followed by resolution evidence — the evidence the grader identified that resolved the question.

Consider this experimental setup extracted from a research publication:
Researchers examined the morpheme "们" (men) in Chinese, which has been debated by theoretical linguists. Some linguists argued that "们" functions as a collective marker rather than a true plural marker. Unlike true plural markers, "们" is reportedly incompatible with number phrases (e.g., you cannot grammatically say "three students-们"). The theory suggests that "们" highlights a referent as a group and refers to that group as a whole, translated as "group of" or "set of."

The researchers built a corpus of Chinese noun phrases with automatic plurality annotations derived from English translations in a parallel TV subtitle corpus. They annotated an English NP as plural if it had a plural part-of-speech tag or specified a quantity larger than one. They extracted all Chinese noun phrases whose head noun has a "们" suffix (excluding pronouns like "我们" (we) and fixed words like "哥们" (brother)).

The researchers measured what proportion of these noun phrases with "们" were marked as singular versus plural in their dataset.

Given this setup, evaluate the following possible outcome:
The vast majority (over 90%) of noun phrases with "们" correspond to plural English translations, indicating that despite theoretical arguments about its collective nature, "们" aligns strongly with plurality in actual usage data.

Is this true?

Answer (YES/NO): YES